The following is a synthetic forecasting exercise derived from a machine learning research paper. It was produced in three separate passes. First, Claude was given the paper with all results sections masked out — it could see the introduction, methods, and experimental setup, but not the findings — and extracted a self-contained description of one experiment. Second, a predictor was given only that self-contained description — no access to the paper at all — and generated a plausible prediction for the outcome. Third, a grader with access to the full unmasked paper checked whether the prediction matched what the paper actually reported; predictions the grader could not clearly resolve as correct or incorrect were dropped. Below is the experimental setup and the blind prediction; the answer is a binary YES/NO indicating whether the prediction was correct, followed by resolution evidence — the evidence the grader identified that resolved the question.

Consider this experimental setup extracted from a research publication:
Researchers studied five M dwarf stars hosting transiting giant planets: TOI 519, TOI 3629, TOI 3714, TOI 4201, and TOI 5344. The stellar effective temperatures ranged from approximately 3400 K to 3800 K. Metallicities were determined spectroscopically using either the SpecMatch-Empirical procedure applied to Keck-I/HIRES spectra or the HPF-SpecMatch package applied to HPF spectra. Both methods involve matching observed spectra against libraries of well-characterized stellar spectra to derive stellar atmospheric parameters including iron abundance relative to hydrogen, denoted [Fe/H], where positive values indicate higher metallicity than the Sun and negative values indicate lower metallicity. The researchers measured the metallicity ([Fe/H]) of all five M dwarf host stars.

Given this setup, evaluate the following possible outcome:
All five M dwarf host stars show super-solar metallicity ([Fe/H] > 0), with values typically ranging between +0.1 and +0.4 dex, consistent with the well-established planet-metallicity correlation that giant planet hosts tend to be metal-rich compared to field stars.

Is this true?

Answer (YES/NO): NO